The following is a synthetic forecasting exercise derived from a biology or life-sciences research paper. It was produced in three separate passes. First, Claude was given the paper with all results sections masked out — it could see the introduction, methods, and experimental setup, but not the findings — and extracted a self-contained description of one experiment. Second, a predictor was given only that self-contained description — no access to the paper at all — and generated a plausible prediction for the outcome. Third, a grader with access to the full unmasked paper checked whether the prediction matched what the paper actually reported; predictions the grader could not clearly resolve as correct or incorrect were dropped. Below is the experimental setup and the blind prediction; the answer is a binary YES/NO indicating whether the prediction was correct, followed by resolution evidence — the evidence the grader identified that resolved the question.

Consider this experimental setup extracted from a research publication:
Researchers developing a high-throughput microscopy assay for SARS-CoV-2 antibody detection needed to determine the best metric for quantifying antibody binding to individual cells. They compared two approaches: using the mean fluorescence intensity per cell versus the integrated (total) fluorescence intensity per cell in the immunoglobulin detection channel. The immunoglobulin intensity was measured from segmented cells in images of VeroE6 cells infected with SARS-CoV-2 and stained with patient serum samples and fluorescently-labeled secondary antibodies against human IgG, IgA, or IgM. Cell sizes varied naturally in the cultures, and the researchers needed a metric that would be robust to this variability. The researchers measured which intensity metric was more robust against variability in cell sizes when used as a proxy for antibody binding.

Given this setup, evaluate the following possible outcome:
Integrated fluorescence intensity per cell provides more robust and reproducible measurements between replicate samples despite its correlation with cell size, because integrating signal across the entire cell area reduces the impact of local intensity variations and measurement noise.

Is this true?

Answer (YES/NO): NO